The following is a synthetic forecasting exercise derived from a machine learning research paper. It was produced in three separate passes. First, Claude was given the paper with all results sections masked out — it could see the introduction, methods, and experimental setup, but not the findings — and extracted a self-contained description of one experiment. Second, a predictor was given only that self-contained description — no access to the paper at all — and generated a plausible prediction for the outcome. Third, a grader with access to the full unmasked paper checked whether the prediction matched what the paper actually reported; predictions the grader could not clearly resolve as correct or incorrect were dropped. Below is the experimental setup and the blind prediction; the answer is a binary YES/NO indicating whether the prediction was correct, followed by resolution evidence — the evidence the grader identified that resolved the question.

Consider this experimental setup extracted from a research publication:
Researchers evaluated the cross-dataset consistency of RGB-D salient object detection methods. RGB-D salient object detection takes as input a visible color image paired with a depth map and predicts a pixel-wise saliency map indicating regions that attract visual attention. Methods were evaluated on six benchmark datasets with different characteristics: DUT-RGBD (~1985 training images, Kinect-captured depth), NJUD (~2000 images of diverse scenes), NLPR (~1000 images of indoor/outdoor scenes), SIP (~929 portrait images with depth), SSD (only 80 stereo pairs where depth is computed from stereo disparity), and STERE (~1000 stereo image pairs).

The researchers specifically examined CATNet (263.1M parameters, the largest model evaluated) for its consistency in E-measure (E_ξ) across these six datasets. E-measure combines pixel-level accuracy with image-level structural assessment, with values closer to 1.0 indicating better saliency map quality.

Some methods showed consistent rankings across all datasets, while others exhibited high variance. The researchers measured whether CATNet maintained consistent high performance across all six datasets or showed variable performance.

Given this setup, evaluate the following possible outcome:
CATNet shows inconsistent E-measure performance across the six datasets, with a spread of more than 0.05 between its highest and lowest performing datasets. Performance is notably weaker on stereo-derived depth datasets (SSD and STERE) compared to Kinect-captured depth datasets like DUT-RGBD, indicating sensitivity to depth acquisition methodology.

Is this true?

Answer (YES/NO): NO